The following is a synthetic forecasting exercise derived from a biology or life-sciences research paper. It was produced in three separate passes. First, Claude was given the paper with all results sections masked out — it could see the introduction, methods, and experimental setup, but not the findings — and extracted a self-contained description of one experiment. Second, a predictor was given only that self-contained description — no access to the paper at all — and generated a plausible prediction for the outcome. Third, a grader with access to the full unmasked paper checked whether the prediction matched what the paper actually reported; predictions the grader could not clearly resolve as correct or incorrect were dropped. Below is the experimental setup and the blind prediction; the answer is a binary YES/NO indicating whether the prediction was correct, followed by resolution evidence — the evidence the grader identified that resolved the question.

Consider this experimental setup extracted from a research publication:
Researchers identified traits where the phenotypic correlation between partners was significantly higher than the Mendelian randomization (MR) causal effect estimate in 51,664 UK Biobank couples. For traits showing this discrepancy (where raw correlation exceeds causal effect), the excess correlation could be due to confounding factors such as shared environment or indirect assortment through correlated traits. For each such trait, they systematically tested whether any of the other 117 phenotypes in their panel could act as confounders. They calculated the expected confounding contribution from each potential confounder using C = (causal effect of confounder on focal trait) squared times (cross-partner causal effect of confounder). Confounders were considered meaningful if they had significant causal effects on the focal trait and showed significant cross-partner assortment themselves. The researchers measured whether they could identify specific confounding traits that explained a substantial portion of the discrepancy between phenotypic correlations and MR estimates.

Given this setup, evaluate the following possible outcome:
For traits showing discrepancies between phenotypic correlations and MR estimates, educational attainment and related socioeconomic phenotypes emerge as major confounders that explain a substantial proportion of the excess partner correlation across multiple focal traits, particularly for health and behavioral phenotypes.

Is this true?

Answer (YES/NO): YES